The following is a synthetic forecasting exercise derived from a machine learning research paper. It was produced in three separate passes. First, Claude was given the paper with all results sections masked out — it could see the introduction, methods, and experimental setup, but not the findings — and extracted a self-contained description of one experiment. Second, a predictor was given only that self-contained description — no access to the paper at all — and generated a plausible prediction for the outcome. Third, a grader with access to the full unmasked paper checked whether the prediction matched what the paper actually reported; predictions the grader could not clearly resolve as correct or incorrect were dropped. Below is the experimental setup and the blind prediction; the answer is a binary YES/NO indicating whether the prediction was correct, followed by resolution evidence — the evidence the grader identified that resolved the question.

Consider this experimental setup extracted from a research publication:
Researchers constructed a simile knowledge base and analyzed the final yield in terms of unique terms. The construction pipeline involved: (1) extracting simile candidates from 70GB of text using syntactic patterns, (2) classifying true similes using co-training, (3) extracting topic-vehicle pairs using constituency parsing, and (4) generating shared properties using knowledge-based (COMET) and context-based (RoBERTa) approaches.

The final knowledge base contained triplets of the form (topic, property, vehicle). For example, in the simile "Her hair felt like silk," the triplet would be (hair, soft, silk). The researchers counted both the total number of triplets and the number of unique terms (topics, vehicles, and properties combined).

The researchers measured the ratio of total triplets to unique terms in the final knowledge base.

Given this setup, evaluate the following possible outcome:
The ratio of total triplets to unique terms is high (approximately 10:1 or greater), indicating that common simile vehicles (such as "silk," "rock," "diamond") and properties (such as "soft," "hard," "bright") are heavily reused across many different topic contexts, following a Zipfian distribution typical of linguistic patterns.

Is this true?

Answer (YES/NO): YES